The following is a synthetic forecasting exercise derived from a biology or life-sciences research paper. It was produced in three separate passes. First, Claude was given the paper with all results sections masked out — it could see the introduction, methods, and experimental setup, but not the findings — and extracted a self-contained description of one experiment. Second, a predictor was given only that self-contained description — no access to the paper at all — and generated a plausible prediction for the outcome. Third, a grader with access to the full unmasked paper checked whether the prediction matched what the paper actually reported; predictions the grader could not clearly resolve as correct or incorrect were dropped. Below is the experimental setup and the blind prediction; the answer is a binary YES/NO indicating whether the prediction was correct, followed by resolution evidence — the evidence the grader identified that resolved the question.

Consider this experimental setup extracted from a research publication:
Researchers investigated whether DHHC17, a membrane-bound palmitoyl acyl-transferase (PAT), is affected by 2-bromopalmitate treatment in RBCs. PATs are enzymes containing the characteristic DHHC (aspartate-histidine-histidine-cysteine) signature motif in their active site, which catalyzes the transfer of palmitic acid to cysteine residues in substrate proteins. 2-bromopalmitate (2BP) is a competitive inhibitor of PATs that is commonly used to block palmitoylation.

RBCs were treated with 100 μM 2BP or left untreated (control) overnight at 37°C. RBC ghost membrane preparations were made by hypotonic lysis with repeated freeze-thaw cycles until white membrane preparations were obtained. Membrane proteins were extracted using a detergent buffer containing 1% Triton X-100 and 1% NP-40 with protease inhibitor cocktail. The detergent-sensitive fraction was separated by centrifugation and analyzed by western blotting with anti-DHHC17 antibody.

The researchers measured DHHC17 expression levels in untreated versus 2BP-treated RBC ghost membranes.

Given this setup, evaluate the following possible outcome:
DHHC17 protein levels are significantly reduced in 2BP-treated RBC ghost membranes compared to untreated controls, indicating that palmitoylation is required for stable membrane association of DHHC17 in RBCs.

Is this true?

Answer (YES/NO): NO